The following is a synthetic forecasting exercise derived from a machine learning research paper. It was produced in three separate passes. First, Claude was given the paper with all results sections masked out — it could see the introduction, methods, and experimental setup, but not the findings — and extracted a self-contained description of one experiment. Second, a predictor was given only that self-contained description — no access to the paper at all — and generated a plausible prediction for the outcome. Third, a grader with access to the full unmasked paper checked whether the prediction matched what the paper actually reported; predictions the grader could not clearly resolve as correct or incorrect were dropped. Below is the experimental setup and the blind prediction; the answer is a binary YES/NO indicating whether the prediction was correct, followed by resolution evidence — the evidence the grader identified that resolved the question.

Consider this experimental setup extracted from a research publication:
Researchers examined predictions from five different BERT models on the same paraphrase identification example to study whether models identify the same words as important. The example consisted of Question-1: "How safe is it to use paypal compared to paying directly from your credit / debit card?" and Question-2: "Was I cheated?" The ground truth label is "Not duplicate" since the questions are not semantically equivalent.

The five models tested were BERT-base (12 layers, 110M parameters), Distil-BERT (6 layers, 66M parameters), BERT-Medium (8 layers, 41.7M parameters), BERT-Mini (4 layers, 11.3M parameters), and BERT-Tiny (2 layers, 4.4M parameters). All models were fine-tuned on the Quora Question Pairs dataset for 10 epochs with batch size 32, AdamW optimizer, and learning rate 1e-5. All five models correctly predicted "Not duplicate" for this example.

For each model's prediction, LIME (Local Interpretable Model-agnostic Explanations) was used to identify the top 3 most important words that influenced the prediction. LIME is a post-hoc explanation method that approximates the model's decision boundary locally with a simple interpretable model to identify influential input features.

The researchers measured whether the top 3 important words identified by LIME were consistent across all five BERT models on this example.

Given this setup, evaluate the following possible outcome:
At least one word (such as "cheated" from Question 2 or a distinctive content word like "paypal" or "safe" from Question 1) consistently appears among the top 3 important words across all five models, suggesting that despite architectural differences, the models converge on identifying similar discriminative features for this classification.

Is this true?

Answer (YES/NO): NO